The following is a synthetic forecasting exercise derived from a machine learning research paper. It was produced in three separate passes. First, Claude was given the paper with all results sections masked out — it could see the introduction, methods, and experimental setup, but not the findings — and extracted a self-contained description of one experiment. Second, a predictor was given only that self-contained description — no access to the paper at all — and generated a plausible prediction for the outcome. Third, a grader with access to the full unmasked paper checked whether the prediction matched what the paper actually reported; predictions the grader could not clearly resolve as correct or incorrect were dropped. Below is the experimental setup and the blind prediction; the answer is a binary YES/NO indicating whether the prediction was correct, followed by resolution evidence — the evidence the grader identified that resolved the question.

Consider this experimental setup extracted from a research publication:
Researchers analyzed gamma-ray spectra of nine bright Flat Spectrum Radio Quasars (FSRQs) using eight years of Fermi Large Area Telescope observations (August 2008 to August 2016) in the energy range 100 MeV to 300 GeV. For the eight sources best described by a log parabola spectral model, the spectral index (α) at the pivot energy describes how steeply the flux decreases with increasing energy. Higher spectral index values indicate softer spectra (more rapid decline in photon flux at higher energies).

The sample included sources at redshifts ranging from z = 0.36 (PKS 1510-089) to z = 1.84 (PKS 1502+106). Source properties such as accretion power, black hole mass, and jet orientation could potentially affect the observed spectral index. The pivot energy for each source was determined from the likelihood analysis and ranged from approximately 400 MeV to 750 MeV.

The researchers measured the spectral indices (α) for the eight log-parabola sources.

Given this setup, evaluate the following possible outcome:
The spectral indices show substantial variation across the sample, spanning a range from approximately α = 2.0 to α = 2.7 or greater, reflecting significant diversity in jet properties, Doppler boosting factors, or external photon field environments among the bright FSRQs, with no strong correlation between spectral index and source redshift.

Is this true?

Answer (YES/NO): NO